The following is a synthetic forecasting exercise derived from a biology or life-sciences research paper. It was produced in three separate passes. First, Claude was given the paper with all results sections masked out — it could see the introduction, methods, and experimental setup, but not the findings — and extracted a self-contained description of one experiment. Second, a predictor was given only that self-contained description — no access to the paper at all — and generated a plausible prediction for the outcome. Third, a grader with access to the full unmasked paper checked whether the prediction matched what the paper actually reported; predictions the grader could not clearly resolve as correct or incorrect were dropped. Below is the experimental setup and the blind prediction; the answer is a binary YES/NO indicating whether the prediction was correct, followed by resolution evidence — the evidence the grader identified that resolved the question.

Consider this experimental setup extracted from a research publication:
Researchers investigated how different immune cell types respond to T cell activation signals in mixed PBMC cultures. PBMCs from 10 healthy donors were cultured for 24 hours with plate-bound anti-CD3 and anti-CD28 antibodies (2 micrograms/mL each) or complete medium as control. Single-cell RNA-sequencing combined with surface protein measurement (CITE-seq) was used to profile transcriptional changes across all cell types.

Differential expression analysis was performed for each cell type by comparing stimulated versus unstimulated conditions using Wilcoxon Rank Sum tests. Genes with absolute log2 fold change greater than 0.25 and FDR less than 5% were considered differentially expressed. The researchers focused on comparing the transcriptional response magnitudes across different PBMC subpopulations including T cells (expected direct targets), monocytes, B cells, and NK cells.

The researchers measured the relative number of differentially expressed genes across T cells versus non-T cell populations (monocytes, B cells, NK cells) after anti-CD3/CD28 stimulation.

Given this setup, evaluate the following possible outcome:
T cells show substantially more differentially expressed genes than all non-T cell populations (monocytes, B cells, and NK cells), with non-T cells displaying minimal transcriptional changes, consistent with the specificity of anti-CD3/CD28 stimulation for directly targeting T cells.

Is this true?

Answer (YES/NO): NO